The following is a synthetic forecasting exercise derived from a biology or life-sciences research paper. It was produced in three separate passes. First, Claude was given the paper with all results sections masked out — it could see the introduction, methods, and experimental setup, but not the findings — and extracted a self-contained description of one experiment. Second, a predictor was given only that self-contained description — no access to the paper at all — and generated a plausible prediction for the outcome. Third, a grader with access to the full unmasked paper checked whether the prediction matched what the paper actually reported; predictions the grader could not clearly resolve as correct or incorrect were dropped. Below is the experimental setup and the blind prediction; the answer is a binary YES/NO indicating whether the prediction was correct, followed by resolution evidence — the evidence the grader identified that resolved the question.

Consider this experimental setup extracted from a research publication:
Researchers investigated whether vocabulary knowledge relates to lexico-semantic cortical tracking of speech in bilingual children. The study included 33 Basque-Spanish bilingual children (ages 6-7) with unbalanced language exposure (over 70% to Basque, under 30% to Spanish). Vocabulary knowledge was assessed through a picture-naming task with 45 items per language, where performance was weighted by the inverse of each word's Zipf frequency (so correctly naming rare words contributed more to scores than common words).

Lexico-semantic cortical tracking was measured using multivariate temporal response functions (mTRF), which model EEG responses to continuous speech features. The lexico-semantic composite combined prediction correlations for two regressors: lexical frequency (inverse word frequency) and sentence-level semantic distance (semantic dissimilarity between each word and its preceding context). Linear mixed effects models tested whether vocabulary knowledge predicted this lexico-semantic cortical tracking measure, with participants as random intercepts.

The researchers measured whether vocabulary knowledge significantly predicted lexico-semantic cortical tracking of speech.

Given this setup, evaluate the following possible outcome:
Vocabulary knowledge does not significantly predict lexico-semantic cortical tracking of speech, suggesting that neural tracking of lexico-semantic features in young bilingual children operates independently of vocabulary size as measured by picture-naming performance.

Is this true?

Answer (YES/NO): NO